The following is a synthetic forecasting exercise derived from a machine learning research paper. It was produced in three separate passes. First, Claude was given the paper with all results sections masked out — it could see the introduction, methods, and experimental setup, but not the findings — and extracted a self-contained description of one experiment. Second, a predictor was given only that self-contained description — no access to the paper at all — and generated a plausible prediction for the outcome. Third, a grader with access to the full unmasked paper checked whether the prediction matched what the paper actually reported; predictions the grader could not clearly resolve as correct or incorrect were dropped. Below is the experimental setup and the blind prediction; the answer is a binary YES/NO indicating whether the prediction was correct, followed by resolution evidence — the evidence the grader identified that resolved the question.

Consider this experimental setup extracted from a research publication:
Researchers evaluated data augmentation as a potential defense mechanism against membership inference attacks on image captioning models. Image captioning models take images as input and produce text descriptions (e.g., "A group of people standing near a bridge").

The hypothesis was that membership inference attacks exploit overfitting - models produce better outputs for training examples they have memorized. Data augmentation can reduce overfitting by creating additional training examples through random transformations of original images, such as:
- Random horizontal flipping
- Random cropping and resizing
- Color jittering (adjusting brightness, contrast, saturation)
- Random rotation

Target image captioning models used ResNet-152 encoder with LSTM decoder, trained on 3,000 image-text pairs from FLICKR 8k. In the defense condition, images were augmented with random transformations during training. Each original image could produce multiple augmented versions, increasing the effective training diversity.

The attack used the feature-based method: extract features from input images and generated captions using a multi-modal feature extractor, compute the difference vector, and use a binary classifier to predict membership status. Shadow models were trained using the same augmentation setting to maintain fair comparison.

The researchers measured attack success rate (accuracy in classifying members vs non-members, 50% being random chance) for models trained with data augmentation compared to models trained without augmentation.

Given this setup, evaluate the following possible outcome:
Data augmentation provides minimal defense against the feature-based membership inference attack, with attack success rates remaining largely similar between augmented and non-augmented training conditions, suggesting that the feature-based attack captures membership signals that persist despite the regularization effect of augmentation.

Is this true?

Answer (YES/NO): NO